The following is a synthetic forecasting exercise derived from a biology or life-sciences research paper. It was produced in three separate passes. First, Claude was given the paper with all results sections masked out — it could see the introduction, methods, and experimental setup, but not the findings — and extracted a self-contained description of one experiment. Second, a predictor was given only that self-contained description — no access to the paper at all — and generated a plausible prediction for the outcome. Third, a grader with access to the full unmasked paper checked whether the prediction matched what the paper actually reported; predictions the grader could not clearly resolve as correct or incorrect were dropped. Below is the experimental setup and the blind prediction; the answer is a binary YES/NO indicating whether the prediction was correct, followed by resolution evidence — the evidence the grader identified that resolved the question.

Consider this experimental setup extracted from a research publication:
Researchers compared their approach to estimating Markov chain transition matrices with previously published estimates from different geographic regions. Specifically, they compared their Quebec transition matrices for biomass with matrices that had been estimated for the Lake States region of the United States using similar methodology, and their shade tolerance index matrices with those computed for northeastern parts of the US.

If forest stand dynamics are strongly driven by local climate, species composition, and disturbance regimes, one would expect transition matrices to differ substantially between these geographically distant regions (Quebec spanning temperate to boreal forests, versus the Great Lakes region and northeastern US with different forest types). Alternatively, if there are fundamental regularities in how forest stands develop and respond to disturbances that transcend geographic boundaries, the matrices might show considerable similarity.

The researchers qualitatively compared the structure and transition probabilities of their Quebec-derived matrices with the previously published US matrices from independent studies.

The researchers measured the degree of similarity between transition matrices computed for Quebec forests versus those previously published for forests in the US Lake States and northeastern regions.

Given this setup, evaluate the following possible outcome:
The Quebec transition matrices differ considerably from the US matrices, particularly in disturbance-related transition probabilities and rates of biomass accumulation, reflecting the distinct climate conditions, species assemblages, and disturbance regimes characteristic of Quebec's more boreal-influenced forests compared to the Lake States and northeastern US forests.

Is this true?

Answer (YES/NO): NO